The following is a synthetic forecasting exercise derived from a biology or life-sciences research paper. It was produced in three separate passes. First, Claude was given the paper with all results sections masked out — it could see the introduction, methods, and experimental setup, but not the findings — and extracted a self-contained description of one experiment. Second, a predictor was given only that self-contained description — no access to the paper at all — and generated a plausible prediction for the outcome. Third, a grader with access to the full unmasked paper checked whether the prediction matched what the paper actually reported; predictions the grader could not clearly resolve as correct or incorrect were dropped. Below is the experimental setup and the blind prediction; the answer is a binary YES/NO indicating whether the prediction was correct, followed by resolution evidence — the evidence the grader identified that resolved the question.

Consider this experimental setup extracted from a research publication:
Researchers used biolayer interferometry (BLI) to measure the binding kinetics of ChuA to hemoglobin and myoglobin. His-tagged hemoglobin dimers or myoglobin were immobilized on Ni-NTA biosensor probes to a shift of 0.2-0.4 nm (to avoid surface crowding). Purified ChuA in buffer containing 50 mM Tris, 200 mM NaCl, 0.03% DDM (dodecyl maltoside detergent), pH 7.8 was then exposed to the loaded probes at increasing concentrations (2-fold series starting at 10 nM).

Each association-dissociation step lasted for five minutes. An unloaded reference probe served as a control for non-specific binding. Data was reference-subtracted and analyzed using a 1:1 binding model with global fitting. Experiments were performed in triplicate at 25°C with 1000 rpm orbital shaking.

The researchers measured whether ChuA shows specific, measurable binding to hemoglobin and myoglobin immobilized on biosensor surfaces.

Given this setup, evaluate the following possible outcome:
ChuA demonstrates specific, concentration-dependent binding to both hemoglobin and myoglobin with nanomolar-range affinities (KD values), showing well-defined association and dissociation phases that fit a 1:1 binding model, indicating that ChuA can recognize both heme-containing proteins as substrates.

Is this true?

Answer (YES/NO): NO